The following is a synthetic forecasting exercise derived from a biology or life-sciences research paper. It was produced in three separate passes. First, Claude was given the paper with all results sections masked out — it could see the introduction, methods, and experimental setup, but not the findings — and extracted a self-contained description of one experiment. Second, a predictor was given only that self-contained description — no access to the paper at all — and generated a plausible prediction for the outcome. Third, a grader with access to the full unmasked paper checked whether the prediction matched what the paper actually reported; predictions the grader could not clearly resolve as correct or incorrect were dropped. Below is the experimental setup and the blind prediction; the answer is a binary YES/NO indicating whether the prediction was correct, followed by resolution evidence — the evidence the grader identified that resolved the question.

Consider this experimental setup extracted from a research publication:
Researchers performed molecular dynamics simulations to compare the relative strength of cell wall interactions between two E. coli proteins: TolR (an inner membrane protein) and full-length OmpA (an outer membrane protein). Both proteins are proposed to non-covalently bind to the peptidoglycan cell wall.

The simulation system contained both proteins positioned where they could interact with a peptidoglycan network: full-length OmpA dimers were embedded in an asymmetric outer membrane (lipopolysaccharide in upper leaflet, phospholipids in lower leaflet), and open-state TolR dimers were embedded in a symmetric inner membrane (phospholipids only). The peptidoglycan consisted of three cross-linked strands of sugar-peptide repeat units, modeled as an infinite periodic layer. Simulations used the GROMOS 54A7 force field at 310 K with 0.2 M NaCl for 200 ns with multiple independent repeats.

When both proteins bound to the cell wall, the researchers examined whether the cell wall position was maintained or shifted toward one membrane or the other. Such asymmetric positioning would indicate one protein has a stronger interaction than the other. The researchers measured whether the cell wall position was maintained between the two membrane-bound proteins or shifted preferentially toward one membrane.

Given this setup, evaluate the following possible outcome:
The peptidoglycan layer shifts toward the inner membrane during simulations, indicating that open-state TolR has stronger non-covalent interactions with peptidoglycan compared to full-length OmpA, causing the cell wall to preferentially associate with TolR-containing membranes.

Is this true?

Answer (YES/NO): NO